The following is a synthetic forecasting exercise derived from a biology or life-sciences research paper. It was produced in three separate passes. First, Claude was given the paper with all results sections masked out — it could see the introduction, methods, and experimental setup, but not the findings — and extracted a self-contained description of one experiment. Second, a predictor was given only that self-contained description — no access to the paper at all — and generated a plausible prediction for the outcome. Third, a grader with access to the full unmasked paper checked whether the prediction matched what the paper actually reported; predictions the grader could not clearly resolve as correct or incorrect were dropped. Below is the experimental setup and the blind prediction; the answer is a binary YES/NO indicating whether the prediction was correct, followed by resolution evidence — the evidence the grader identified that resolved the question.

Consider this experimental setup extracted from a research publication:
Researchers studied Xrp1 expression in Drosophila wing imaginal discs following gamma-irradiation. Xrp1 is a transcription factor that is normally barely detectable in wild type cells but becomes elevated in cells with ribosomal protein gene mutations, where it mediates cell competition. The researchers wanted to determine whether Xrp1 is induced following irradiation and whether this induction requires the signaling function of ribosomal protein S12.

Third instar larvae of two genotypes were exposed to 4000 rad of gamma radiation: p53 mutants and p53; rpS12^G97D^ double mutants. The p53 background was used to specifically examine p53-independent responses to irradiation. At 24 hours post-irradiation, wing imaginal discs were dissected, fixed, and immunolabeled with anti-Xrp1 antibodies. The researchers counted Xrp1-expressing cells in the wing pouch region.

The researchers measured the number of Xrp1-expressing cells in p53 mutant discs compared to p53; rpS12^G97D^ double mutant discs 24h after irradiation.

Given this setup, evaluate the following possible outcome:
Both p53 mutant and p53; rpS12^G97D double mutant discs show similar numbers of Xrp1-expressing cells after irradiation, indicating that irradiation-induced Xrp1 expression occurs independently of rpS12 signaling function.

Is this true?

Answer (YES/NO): NO